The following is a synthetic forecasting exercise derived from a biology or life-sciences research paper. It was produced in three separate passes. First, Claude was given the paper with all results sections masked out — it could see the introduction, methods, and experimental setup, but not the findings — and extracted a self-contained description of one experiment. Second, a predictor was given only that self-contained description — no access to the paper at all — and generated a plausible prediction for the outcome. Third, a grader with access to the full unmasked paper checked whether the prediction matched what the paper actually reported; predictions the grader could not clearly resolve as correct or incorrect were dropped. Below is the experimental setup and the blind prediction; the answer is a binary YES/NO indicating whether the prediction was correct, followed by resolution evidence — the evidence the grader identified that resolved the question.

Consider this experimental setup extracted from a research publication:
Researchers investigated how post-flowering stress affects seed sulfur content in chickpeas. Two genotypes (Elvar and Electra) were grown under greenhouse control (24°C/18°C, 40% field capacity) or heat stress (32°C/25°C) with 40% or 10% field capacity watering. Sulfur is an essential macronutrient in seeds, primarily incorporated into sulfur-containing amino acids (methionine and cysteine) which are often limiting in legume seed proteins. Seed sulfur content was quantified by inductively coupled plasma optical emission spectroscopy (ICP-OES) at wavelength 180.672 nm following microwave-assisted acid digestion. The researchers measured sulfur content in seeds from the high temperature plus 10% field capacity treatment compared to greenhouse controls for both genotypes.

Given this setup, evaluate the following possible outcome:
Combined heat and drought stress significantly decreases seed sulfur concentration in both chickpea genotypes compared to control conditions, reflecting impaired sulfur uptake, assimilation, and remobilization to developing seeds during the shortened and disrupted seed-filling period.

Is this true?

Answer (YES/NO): NO